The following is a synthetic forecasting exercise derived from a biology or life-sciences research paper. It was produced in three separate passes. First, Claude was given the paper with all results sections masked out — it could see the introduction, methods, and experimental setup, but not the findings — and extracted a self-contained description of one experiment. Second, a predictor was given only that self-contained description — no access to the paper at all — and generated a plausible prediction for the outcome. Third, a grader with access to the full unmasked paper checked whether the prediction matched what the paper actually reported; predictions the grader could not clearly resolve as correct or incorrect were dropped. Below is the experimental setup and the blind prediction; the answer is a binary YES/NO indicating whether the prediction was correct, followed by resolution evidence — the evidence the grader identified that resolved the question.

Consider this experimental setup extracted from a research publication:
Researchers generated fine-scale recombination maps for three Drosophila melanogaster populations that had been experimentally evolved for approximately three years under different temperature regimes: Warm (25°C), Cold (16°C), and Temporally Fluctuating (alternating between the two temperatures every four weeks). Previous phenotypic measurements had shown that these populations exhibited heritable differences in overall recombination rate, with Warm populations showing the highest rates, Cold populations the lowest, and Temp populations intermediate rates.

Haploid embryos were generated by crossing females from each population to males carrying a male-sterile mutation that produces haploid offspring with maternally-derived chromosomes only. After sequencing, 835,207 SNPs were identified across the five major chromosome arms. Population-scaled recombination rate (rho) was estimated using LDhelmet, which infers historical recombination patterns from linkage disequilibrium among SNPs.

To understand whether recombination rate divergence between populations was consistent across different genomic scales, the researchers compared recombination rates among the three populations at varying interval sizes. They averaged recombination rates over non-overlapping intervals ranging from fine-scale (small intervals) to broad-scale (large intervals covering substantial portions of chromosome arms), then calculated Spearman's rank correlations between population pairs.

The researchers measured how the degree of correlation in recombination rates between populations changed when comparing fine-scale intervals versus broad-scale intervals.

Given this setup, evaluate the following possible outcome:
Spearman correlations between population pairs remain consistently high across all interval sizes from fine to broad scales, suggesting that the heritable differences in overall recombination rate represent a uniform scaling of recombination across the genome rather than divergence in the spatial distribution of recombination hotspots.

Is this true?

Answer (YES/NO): NO